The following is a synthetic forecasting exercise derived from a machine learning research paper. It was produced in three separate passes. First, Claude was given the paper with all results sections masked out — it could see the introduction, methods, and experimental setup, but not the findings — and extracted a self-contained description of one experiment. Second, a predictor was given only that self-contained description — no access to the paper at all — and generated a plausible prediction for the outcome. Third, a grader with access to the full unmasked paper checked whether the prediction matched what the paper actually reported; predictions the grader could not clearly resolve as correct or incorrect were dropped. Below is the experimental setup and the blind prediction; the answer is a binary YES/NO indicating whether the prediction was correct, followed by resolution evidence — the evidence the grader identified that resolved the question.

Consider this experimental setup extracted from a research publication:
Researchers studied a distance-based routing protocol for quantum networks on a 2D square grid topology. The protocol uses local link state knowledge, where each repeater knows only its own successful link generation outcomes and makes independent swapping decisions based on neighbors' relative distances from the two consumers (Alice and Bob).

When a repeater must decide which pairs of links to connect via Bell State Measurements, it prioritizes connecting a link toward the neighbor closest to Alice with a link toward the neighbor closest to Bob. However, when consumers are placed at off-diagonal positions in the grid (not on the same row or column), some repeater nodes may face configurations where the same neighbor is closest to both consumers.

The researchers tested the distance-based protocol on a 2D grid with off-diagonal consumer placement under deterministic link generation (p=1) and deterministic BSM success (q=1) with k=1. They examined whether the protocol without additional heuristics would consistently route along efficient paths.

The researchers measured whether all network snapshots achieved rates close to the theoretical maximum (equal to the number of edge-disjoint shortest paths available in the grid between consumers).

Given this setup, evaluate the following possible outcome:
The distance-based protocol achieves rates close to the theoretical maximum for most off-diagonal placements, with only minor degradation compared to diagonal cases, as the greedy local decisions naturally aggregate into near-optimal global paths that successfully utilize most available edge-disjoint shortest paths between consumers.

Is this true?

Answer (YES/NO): NO